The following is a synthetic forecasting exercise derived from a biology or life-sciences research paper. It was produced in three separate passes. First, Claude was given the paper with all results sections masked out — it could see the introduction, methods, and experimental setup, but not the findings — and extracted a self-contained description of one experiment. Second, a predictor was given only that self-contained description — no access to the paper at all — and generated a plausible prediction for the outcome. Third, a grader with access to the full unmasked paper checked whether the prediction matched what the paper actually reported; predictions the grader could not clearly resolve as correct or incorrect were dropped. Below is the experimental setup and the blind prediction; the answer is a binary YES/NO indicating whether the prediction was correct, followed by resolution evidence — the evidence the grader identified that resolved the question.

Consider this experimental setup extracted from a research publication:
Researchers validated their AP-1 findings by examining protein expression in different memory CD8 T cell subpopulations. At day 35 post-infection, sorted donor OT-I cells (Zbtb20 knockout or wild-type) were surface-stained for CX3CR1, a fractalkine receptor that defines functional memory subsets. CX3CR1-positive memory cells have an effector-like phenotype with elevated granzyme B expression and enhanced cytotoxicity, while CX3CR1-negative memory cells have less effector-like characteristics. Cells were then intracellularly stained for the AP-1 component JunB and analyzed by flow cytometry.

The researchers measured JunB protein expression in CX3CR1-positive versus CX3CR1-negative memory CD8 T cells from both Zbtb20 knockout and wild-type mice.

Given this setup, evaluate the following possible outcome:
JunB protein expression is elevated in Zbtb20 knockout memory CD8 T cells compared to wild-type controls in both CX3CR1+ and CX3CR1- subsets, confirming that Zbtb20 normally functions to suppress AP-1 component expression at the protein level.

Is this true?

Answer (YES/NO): YES